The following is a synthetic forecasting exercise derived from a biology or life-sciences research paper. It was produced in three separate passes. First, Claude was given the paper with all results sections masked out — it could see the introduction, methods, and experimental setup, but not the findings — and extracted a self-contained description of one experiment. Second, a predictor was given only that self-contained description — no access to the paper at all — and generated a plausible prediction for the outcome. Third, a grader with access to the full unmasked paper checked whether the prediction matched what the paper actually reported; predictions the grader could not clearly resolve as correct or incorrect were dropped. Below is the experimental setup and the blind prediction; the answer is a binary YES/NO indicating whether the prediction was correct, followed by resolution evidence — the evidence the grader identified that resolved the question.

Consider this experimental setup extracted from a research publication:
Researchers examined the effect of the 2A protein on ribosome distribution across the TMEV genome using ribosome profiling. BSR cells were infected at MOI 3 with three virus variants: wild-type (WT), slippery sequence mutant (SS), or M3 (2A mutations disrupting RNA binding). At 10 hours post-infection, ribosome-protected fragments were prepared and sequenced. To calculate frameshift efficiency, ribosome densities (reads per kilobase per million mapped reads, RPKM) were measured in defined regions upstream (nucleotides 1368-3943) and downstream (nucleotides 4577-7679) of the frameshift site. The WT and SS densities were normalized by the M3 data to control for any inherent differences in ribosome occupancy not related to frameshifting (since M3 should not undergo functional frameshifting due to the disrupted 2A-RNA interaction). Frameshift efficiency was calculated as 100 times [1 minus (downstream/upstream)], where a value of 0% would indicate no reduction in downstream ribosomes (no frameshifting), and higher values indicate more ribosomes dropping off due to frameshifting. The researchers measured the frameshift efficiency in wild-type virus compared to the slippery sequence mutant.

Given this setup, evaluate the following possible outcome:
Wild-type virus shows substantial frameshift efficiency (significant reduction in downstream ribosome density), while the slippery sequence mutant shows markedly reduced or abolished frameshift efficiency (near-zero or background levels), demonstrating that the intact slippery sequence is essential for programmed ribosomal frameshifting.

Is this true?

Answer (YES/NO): NO